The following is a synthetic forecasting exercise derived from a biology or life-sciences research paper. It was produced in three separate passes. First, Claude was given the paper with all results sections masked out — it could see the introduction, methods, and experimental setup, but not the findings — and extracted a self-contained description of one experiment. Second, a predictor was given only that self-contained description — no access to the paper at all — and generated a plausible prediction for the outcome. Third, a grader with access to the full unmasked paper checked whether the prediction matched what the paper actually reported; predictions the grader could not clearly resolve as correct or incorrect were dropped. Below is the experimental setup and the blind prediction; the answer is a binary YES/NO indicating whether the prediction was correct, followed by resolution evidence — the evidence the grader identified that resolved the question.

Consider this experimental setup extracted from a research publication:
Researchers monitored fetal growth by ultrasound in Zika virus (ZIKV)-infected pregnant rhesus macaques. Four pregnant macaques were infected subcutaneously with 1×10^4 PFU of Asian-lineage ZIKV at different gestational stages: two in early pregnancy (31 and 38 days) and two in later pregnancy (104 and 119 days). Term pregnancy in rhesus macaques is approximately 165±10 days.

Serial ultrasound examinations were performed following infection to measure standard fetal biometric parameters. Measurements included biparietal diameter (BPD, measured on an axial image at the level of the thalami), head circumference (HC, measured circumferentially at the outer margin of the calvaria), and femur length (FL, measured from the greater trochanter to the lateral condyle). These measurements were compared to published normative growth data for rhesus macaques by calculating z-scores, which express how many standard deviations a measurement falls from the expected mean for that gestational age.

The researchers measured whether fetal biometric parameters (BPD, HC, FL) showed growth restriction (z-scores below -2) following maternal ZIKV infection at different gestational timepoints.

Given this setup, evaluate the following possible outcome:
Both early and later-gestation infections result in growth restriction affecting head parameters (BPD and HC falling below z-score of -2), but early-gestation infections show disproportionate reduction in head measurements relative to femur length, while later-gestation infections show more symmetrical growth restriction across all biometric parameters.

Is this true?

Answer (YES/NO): NO